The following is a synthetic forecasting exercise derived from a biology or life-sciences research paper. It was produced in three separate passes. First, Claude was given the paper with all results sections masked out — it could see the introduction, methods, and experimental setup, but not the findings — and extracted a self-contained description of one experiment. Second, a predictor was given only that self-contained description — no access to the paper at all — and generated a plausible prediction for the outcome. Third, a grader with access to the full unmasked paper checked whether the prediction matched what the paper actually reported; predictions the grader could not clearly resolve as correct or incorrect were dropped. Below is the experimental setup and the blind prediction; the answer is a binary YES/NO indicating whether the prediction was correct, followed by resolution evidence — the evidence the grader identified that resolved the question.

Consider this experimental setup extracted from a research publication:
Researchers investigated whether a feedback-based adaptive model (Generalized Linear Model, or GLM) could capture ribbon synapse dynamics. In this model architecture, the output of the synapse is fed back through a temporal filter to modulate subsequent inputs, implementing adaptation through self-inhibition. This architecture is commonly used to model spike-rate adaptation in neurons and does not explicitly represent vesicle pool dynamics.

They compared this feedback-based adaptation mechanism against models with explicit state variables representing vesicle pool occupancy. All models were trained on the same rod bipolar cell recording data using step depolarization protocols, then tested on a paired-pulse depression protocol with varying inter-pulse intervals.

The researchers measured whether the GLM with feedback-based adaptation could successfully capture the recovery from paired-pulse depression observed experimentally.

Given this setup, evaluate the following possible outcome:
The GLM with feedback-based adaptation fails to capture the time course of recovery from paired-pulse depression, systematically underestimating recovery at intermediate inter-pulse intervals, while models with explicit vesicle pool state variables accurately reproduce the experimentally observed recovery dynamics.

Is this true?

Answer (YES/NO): NO